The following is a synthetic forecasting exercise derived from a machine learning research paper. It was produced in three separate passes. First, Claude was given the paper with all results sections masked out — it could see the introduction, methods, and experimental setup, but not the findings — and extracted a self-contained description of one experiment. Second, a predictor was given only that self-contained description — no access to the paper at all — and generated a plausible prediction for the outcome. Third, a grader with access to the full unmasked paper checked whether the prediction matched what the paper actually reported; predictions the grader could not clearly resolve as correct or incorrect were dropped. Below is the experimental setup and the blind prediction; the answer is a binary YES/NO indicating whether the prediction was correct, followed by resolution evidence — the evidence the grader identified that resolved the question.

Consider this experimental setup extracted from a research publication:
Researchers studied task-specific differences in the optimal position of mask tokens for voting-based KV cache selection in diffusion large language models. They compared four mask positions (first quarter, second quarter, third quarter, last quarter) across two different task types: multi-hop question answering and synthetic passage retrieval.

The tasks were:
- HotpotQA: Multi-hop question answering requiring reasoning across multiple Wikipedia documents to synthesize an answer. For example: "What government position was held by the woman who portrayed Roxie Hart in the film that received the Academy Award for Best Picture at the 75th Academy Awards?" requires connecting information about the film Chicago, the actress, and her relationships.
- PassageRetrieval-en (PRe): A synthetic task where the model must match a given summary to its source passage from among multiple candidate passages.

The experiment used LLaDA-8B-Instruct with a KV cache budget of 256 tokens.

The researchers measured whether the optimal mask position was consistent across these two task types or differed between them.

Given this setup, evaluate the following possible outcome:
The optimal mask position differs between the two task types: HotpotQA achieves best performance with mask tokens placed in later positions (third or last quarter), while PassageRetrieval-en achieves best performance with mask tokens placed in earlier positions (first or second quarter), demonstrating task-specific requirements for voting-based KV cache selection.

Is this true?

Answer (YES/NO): YES